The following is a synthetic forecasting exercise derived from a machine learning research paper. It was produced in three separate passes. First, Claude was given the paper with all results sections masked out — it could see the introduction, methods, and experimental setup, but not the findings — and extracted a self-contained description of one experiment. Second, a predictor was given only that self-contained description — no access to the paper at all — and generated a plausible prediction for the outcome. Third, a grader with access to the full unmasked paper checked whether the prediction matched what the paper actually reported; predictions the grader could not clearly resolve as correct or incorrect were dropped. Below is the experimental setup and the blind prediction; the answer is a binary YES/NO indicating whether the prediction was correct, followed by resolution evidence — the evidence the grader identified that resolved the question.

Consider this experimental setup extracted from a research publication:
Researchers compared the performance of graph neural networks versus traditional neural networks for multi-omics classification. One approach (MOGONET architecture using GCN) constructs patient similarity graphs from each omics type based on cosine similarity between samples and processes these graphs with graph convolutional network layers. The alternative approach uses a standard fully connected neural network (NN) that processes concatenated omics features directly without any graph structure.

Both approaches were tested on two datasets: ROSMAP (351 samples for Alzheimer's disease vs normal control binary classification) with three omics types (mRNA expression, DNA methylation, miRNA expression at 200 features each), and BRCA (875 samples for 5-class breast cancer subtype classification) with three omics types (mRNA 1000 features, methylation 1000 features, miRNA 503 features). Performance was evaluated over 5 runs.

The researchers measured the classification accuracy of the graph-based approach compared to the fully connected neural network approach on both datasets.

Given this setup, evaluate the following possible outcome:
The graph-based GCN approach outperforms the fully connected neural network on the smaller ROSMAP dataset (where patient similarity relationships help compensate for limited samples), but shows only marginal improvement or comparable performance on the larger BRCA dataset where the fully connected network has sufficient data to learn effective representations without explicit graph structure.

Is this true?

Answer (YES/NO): NO